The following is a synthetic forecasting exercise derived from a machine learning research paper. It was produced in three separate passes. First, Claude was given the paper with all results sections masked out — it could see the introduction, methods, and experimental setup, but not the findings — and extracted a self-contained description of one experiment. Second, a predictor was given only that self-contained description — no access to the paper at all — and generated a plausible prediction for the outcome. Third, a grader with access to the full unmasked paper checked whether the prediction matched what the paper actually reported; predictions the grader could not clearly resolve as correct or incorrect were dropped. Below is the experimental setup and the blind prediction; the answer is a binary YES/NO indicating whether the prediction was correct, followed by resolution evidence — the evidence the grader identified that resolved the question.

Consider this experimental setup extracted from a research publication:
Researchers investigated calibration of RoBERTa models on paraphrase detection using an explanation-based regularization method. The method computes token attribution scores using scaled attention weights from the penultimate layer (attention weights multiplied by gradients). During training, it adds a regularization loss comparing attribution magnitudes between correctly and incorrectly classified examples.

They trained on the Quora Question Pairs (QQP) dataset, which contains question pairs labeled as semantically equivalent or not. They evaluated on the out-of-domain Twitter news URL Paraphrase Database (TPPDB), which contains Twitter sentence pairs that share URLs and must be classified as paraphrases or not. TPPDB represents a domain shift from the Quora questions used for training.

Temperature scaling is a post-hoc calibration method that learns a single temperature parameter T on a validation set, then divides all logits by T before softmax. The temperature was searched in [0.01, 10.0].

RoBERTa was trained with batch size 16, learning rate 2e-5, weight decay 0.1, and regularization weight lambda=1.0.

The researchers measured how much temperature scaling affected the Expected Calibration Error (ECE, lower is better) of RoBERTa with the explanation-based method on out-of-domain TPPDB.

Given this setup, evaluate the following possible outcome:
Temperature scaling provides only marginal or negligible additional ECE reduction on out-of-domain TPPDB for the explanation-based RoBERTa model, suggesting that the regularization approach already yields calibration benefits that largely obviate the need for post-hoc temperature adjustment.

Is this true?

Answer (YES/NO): NO